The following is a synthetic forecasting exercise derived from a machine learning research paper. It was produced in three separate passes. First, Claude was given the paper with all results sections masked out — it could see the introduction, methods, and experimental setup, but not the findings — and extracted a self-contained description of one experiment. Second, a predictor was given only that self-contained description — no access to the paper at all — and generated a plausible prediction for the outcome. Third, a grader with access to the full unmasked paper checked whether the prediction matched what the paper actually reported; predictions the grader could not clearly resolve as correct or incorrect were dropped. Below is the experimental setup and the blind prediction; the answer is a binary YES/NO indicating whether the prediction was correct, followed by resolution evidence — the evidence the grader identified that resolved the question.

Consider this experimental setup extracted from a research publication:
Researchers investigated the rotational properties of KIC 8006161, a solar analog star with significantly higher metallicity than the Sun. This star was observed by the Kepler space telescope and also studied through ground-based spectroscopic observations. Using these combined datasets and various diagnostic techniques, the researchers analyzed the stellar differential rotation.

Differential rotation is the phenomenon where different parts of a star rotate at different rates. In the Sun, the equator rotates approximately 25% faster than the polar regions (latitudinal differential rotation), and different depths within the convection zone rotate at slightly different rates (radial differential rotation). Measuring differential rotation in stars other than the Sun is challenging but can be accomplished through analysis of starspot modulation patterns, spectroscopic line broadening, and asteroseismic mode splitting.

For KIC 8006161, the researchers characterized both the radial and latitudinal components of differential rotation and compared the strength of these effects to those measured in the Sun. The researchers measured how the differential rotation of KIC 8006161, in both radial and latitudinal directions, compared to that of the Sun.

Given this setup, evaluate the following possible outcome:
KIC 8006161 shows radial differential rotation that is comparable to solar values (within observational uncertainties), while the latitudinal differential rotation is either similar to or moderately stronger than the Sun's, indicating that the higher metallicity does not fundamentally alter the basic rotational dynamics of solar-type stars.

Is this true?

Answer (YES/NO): NO